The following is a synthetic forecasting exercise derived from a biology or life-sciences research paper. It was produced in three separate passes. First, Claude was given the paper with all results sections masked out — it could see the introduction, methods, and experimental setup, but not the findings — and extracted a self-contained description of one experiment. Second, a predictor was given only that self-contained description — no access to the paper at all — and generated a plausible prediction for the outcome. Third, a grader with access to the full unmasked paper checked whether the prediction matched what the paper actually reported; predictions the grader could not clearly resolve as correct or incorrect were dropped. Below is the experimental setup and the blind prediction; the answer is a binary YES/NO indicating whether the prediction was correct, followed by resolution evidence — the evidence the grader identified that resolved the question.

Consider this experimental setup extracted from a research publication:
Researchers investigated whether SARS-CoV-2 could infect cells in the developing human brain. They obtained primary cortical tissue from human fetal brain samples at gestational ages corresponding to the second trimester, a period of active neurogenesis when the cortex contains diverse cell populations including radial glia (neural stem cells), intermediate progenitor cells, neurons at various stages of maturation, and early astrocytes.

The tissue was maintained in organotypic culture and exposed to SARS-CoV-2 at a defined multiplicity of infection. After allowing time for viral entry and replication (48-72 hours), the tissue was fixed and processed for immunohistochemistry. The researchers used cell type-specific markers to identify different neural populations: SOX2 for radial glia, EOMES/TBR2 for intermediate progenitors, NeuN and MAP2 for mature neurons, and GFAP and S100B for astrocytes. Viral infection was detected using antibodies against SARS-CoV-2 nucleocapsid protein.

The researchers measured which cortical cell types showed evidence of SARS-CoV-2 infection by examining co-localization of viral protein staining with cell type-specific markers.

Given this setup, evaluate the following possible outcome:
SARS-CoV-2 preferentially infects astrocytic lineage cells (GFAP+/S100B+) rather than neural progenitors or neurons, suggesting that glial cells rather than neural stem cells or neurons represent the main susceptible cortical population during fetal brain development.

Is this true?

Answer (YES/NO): YES